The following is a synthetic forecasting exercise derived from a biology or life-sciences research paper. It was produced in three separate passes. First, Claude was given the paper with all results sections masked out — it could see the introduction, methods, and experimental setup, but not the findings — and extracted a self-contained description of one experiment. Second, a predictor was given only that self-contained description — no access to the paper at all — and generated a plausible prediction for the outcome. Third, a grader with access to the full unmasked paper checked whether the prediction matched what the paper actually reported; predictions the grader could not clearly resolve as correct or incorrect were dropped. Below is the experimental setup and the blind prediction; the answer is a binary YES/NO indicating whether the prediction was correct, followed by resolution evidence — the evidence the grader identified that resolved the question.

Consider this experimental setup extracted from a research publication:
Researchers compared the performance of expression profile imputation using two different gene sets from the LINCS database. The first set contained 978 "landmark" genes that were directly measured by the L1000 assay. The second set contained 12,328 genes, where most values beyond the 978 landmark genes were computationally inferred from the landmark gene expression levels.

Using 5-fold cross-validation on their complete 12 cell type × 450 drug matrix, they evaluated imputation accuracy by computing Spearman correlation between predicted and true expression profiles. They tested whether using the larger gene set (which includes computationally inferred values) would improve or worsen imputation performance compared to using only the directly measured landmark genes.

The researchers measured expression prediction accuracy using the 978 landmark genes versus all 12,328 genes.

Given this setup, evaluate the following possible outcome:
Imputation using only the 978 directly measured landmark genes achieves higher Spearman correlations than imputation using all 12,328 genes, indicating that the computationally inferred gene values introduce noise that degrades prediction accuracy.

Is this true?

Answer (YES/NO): NO